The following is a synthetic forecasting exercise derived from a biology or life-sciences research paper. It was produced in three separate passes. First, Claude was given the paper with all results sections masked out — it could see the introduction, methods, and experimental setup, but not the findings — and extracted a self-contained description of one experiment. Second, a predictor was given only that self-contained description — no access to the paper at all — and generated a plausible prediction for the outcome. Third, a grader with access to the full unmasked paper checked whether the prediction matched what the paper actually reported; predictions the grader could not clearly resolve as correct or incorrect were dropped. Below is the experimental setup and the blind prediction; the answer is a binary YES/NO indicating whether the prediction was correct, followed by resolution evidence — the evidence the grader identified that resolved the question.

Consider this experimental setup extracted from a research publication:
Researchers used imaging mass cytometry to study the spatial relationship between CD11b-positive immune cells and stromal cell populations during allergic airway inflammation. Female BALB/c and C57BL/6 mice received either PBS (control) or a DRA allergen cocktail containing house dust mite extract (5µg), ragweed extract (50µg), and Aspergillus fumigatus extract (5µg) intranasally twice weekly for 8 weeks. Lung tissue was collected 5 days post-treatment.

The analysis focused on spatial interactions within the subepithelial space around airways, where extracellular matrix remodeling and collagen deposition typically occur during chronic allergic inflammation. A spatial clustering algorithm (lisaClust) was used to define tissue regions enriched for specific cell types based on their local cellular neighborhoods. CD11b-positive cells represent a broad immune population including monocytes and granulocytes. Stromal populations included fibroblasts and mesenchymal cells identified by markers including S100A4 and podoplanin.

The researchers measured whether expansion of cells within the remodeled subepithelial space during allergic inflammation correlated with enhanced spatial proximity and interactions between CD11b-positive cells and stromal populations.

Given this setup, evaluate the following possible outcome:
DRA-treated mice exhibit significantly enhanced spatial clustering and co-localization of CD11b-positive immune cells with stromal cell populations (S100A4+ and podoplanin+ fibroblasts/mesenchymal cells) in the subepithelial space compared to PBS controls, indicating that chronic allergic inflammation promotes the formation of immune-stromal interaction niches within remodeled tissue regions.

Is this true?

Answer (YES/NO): NO